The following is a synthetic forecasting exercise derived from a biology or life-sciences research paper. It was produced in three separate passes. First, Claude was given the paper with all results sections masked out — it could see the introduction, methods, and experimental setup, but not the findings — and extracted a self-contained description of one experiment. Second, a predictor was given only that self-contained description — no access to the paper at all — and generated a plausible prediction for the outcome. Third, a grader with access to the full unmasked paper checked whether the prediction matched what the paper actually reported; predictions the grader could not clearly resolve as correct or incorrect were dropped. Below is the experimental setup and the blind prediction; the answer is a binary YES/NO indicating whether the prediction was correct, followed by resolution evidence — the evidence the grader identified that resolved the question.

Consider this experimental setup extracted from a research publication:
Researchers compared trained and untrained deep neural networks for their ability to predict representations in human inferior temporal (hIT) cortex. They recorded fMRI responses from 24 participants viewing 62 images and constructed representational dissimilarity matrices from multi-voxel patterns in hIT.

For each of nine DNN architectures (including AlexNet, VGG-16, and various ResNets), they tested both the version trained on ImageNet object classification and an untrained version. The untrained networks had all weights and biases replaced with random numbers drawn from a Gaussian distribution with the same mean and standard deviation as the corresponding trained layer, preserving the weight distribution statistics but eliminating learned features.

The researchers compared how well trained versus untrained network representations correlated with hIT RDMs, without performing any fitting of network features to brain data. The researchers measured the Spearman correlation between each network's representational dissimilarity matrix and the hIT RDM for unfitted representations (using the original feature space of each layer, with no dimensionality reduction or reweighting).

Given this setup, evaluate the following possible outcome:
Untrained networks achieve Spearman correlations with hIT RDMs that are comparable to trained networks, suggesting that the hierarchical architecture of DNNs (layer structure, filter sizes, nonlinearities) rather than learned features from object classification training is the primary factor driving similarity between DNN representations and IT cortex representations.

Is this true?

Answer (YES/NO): NO